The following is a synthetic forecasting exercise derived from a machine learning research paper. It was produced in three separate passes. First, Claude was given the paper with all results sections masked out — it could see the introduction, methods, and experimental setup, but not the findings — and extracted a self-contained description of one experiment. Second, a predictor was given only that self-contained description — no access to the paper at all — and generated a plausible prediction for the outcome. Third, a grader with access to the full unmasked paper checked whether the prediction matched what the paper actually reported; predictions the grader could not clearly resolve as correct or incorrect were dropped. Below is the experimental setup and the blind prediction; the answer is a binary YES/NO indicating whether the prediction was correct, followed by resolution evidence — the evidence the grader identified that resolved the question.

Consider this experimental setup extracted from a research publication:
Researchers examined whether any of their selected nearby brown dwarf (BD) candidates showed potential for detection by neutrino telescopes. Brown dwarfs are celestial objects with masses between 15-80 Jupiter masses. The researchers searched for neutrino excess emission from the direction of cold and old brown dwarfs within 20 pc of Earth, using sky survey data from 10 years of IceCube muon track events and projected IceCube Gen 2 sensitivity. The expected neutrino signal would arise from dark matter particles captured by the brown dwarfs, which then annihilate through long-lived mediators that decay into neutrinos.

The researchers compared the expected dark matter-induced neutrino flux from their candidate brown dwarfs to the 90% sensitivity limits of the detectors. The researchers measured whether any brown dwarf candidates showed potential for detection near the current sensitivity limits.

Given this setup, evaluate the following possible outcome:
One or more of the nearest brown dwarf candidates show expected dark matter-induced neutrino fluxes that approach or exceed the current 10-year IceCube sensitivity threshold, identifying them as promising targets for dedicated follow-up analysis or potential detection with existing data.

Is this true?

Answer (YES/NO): YES